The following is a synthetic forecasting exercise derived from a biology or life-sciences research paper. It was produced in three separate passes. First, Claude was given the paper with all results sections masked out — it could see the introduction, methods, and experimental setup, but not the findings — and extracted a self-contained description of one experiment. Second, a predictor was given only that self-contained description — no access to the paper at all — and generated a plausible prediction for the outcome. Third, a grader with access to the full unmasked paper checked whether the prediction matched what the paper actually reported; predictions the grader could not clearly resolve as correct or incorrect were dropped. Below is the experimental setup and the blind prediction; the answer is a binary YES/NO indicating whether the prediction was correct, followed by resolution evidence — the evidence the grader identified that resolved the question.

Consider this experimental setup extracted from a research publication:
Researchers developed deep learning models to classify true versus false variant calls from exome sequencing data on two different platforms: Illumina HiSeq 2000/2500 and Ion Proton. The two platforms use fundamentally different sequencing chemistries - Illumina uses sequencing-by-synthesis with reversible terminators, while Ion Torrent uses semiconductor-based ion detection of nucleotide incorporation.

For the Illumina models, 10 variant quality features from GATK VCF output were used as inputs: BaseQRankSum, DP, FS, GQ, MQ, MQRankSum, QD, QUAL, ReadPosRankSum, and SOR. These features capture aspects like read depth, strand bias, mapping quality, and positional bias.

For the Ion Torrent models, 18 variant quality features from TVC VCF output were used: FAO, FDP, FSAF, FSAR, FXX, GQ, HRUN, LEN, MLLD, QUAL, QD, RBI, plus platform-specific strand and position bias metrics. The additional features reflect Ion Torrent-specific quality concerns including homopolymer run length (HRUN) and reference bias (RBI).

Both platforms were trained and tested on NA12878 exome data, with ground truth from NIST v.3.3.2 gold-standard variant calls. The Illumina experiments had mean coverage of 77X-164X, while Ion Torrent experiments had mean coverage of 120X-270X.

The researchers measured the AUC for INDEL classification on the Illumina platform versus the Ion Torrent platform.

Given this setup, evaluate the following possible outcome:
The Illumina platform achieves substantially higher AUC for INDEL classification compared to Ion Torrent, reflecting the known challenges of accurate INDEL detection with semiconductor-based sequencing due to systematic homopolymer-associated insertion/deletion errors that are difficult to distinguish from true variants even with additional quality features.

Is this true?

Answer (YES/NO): NO